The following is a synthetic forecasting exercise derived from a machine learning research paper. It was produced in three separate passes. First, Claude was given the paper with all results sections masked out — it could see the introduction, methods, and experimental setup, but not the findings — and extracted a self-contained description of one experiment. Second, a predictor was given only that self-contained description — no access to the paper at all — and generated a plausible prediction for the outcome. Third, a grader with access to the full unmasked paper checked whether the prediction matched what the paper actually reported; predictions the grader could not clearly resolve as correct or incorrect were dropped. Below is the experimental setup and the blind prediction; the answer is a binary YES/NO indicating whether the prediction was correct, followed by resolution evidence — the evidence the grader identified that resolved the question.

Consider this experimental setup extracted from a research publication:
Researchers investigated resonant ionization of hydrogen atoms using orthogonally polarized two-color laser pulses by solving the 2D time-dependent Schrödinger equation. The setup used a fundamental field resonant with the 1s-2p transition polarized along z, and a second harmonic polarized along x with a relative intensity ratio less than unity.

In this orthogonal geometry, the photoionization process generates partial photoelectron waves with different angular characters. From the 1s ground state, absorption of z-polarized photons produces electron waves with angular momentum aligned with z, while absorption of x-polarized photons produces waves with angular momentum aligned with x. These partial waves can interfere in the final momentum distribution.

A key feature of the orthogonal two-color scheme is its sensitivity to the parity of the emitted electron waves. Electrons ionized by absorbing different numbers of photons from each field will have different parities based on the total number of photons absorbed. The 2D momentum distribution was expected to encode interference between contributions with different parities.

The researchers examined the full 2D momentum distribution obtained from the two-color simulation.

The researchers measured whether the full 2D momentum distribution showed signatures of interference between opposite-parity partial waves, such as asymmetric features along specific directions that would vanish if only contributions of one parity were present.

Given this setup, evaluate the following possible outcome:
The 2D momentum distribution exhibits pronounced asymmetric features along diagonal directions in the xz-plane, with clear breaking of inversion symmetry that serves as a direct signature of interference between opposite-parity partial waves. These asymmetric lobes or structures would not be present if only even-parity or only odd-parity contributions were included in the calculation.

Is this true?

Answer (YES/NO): NO